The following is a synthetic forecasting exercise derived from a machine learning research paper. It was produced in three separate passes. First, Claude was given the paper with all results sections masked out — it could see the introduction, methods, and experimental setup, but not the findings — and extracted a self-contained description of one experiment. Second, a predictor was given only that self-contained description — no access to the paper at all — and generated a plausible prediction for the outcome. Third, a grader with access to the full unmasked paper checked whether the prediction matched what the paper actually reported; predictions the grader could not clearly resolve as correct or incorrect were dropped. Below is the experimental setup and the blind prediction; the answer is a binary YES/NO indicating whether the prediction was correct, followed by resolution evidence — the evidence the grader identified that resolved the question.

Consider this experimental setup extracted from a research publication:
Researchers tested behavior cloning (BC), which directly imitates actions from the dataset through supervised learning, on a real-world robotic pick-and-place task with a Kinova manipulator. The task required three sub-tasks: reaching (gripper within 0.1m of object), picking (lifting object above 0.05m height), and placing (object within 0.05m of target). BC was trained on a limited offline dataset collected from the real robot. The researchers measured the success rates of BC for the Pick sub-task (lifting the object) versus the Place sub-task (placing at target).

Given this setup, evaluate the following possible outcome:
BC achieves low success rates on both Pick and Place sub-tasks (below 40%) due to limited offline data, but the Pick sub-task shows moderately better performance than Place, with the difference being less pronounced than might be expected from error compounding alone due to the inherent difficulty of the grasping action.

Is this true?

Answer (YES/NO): NO